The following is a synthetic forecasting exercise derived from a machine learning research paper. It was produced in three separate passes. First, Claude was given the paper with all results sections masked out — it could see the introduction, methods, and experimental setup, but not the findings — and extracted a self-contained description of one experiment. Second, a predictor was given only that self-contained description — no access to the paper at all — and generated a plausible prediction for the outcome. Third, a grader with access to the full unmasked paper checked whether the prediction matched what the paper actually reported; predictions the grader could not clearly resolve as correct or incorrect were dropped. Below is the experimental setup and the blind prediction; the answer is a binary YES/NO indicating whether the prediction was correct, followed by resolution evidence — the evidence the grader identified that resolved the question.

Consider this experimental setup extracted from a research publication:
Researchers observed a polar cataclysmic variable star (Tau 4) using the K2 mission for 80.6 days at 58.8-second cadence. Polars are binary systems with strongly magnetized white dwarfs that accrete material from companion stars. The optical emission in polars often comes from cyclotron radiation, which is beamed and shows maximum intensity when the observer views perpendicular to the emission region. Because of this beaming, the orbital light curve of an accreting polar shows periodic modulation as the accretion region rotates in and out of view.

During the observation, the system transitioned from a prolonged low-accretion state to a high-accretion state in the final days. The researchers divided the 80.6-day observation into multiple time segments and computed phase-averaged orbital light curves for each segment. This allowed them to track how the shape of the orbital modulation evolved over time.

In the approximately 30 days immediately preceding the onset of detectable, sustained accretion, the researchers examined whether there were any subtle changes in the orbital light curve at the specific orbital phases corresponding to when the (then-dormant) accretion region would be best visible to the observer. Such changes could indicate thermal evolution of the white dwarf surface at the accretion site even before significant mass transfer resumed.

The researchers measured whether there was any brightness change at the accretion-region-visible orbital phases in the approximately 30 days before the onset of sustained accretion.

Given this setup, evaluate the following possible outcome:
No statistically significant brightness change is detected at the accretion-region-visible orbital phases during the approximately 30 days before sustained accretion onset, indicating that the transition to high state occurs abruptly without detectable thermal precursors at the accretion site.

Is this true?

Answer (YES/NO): NO